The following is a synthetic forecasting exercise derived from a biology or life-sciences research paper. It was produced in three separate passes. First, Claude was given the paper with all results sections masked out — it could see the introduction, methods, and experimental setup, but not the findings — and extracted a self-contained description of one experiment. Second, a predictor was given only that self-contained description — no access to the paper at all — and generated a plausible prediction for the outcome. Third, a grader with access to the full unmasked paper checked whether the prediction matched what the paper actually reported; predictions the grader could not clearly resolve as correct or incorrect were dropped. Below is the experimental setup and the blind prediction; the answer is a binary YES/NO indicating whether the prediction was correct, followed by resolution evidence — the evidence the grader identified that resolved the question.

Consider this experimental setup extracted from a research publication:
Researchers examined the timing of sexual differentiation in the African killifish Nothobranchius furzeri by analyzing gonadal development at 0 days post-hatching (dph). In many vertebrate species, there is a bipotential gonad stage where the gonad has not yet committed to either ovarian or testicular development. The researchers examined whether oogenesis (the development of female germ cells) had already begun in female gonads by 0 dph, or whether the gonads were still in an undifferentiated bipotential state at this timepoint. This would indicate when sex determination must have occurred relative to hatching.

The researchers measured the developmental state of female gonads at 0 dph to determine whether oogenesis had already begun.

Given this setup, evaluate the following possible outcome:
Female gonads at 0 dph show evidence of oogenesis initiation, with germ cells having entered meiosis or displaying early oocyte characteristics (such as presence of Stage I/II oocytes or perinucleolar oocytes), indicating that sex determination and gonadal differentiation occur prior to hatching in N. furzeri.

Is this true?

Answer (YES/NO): YES